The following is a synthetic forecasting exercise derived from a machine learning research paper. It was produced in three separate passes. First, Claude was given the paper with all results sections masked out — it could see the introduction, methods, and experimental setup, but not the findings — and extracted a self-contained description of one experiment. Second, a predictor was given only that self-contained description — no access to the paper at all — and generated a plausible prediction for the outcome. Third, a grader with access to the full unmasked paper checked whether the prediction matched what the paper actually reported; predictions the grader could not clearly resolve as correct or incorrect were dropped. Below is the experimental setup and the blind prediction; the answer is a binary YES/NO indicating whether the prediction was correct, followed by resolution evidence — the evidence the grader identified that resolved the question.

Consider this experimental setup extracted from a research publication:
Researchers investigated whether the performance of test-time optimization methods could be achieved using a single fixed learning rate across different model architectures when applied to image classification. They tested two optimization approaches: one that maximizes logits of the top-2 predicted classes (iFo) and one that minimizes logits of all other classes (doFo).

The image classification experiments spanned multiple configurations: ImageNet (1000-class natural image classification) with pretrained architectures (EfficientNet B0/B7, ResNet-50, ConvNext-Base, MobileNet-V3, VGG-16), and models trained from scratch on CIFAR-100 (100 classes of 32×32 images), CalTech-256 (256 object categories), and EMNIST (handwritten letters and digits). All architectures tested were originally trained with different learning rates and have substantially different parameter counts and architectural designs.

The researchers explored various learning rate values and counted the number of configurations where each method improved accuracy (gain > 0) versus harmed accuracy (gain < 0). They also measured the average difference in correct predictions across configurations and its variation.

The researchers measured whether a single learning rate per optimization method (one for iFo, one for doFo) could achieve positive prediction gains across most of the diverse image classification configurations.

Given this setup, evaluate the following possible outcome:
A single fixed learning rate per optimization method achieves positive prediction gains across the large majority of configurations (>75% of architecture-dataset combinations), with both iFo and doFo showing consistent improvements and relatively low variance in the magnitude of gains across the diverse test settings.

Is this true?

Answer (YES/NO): NO